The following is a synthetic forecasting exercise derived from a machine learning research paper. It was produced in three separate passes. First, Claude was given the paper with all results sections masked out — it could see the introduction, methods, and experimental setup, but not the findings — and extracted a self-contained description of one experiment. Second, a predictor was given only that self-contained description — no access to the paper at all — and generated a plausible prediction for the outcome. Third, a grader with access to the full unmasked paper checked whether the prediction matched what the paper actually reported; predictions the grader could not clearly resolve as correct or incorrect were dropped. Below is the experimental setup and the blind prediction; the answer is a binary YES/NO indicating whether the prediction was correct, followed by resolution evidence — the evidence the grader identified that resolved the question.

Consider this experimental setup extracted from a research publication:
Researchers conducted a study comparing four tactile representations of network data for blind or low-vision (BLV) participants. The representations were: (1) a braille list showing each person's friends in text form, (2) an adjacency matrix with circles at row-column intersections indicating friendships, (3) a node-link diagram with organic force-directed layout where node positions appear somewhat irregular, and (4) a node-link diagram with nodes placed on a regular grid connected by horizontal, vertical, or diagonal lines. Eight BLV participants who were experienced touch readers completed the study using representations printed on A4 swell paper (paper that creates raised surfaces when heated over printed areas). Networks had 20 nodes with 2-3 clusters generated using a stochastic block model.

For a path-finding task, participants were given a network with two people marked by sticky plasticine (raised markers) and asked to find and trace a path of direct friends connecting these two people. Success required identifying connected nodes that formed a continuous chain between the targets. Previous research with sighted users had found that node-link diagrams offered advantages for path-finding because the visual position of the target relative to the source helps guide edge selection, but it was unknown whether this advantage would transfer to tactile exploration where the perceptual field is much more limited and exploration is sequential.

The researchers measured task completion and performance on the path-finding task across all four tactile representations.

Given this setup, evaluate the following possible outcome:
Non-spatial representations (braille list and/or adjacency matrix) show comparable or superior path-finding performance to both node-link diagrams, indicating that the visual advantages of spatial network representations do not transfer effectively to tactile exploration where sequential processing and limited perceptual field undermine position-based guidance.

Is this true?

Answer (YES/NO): NO